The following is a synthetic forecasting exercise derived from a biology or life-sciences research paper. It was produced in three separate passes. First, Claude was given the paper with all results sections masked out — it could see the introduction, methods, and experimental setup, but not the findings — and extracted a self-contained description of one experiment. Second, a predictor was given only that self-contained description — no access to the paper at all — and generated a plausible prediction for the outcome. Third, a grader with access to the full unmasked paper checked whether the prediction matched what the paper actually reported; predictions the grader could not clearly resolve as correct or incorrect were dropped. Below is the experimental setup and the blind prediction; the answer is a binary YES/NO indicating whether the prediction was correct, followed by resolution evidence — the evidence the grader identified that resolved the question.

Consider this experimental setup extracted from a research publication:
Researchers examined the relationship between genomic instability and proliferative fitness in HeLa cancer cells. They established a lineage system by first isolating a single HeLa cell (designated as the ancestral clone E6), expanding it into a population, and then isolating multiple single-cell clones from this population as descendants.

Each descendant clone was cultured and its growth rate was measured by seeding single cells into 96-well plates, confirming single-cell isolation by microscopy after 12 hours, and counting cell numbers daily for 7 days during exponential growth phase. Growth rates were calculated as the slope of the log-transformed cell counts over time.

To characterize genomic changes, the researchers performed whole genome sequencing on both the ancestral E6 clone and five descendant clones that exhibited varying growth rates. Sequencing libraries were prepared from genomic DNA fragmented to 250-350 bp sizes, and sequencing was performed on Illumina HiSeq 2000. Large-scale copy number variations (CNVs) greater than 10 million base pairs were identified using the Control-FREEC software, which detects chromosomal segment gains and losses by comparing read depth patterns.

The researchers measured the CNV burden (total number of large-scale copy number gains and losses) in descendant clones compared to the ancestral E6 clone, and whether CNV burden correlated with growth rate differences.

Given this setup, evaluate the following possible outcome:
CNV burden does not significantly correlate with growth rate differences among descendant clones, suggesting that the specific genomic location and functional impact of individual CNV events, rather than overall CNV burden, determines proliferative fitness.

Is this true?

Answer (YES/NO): NO